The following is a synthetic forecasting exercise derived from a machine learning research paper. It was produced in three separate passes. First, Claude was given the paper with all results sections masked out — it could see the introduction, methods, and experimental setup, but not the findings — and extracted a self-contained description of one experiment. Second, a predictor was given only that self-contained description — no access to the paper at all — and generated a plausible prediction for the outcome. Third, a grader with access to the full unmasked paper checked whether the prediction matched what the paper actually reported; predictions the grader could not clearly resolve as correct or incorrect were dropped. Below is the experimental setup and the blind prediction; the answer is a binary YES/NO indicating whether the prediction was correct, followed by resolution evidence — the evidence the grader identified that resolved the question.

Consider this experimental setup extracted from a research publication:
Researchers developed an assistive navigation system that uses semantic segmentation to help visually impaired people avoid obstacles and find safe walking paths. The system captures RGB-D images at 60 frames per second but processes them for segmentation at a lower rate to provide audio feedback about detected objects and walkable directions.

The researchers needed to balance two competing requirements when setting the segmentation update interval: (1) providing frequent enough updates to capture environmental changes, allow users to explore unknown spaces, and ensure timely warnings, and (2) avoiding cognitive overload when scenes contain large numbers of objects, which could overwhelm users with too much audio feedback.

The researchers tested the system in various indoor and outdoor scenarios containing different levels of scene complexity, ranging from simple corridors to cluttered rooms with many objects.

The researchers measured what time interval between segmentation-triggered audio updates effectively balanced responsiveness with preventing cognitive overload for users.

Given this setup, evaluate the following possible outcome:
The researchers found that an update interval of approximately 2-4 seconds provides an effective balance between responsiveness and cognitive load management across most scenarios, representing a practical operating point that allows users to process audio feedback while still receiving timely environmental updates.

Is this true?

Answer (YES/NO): NO